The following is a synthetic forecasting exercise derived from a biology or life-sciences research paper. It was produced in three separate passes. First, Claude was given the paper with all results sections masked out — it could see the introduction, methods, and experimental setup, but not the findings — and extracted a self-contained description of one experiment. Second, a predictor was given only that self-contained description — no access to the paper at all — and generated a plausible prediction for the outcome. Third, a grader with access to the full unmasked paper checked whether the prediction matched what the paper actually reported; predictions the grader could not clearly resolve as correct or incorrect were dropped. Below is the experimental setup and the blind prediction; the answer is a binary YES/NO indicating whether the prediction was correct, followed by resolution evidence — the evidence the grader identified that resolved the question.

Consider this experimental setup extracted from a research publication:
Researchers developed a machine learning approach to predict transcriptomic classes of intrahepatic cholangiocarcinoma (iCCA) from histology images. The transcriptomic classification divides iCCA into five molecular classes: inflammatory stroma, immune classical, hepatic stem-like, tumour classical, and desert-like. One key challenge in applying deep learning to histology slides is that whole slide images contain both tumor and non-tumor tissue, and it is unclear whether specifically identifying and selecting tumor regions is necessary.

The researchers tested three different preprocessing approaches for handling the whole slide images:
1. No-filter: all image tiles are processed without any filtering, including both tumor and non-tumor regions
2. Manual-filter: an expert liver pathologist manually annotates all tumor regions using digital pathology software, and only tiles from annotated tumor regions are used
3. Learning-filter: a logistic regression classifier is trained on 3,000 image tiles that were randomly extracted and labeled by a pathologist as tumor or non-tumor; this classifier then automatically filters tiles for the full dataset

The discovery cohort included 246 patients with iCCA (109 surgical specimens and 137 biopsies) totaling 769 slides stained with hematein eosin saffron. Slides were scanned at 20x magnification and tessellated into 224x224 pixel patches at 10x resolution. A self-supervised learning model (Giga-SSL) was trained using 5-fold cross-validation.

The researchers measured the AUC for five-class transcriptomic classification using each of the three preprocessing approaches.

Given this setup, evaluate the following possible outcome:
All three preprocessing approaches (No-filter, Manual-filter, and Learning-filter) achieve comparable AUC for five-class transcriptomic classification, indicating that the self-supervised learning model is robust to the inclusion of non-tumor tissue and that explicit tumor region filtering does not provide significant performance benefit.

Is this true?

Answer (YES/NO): NO